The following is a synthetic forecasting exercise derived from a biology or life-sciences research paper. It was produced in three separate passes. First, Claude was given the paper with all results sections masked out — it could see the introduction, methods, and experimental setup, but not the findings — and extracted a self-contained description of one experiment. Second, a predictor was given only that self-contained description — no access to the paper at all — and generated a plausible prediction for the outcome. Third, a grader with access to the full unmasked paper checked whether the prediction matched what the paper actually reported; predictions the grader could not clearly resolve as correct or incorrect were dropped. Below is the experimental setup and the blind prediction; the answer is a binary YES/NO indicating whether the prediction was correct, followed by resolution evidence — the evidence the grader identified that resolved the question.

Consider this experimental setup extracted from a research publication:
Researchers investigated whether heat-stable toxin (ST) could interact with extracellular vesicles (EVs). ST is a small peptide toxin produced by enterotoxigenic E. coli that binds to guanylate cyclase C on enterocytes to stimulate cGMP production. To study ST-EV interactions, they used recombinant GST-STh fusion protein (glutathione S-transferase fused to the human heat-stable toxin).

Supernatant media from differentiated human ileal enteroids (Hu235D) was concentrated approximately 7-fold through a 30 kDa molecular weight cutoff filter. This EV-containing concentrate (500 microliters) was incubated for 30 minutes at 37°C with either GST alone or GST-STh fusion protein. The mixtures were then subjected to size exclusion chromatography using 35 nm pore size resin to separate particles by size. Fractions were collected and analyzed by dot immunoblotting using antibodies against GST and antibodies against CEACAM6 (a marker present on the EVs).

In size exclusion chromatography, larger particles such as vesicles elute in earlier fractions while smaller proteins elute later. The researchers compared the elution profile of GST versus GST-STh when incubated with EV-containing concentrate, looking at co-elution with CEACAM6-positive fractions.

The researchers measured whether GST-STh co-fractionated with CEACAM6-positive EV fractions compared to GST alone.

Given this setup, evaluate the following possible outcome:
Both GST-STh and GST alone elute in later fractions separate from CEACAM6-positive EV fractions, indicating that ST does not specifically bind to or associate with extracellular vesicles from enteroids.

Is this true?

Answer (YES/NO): NO